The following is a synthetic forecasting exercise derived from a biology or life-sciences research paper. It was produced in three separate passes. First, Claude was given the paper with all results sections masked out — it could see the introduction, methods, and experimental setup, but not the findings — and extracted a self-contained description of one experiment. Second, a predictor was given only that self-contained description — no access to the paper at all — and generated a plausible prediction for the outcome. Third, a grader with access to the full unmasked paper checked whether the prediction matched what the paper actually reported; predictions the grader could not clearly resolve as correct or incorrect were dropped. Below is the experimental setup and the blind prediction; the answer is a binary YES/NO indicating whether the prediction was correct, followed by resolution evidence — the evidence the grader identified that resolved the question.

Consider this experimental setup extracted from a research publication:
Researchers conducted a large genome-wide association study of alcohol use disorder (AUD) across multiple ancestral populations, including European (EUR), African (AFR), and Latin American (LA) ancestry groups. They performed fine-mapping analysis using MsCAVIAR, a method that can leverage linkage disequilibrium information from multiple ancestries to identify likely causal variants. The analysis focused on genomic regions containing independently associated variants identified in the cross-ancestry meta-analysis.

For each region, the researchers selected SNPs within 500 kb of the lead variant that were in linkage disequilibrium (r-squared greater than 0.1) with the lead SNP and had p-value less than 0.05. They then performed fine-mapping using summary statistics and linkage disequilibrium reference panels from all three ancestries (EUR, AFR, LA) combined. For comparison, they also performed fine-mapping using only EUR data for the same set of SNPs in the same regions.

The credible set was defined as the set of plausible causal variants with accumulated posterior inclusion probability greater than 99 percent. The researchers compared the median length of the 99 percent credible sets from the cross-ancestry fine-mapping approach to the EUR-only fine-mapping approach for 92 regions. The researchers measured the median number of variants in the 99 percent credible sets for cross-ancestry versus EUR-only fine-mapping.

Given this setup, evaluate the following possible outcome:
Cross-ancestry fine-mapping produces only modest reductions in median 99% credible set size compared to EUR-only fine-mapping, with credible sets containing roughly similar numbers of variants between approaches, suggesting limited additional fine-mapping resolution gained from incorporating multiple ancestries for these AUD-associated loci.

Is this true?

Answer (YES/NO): NO